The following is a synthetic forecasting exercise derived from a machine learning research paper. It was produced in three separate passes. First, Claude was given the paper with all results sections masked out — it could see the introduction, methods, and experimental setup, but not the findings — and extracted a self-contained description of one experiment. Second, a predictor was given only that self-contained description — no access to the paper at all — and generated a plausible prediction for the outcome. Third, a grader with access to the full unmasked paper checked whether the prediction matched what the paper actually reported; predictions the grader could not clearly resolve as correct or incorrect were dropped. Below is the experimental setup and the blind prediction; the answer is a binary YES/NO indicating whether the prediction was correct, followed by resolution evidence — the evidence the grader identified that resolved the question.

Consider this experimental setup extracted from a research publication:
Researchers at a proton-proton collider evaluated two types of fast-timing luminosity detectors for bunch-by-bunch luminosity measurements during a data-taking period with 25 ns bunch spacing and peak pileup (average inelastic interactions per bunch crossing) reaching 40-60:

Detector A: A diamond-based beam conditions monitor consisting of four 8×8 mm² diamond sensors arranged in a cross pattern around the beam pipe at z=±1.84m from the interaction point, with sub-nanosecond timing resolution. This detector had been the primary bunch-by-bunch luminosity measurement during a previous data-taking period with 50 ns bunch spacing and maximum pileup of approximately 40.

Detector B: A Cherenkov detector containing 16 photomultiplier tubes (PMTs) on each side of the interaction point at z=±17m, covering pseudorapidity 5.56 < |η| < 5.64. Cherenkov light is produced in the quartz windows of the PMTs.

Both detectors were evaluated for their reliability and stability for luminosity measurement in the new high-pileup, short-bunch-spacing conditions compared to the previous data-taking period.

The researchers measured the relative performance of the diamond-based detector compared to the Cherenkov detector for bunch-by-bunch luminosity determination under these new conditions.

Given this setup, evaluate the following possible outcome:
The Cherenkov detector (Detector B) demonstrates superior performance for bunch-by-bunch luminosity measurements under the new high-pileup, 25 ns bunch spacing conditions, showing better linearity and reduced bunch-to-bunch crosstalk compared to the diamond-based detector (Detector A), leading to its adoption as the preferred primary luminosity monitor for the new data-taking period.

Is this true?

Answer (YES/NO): NO